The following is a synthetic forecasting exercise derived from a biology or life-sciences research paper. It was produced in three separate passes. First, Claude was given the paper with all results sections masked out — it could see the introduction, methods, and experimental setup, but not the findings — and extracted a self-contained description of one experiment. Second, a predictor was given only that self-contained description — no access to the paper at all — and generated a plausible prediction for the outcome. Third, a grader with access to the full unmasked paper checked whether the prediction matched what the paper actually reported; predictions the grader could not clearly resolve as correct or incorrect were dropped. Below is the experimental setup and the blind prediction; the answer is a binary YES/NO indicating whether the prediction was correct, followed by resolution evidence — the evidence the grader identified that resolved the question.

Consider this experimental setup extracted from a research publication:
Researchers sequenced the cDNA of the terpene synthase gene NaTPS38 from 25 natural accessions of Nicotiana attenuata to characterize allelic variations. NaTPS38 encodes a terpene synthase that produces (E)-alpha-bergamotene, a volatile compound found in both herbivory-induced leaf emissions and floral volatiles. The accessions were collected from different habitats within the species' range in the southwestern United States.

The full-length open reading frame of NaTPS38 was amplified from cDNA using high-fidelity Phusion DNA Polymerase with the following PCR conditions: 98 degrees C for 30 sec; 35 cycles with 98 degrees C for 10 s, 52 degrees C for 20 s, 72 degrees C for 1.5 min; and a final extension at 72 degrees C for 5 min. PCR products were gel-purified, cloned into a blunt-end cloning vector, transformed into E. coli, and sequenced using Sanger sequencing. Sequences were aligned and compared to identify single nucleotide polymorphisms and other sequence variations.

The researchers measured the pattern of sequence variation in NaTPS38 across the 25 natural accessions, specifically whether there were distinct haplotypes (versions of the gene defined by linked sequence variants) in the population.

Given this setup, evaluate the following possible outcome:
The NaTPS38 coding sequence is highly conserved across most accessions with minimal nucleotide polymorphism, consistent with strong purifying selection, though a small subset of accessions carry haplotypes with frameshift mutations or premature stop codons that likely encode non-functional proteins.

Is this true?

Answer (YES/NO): NO